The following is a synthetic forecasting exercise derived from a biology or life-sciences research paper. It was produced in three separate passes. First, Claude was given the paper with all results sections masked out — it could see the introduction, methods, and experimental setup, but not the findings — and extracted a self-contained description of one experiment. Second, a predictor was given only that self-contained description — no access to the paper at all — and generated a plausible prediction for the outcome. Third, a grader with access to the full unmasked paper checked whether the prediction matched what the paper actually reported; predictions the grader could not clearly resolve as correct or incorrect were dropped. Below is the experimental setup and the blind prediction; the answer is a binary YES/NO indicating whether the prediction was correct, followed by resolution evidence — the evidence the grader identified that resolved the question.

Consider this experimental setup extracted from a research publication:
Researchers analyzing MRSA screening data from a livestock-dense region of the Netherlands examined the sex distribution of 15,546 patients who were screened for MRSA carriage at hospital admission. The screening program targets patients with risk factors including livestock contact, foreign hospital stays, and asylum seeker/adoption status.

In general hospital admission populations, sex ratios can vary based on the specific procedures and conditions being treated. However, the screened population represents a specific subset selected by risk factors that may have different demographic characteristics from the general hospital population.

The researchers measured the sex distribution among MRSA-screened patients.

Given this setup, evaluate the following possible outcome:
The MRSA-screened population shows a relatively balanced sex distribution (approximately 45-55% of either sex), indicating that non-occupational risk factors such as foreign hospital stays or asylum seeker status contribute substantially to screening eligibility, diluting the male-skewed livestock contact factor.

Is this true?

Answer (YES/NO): YES